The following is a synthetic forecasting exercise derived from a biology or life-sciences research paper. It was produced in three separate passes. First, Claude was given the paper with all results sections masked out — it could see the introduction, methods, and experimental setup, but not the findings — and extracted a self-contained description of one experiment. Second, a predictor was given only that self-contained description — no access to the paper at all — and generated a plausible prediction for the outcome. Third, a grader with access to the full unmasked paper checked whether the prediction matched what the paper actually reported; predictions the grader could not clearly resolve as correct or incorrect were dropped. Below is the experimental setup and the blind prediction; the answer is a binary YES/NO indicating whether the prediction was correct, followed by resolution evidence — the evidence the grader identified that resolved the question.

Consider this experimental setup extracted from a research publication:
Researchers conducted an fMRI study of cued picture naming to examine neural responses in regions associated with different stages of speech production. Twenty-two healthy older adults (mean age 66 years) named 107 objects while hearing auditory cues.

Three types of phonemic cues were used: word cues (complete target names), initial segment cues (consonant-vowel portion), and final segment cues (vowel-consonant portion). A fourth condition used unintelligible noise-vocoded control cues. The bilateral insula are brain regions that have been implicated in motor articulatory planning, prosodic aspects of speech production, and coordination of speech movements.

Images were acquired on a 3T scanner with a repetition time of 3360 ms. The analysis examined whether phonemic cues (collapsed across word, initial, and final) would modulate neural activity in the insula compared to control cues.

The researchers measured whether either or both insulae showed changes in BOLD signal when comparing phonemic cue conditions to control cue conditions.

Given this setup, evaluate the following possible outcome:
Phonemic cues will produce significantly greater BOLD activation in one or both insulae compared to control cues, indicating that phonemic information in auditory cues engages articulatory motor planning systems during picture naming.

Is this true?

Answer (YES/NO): NO